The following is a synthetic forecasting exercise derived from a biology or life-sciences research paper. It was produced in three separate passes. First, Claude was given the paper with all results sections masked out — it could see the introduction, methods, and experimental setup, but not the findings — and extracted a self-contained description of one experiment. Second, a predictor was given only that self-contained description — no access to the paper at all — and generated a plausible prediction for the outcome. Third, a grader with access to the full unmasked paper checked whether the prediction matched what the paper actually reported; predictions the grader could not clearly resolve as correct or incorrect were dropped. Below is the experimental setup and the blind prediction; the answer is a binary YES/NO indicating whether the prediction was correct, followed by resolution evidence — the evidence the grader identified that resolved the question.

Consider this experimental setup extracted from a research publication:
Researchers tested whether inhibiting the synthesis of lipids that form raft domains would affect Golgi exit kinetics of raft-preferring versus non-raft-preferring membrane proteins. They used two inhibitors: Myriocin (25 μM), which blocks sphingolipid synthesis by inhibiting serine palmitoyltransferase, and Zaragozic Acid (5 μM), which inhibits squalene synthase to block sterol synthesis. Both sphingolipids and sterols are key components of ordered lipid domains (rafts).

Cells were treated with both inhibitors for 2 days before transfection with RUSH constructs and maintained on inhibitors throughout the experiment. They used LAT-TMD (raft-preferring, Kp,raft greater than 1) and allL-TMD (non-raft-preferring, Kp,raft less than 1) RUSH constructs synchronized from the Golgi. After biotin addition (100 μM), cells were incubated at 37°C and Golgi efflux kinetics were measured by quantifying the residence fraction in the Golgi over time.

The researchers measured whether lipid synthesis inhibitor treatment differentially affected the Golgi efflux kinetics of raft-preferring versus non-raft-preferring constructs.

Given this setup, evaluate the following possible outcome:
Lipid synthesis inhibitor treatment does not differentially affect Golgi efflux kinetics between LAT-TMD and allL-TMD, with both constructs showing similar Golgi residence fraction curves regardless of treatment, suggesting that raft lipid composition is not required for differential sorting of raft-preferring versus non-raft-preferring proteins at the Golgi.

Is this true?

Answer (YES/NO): NO